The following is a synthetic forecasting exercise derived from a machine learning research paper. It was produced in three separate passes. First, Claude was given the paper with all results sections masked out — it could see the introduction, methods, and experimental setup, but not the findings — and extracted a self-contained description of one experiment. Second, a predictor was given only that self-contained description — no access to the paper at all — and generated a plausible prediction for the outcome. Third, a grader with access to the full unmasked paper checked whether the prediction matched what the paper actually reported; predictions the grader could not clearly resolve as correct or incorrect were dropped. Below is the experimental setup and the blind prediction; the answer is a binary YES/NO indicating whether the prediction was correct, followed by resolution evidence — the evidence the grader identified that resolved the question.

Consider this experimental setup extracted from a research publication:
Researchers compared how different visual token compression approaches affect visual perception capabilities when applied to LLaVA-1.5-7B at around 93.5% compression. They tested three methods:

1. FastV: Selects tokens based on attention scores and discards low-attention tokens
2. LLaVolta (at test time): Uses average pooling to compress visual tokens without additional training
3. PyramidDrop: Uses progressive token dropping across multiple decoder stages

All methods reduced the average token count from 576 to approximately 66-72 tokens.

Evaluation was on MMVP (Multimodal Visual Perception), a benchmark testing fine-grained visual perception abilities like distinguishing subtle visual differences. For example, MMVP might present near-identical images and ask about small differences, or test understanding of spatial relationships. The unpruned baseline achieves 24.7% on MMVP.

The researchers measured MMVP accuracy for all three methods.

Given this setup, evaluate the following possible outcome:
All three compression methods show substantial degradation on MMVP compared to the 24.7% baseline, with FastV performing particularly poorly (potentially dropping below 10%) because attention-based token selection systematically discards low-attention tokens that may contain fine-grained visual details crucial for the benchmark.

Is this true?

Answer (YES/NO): NO